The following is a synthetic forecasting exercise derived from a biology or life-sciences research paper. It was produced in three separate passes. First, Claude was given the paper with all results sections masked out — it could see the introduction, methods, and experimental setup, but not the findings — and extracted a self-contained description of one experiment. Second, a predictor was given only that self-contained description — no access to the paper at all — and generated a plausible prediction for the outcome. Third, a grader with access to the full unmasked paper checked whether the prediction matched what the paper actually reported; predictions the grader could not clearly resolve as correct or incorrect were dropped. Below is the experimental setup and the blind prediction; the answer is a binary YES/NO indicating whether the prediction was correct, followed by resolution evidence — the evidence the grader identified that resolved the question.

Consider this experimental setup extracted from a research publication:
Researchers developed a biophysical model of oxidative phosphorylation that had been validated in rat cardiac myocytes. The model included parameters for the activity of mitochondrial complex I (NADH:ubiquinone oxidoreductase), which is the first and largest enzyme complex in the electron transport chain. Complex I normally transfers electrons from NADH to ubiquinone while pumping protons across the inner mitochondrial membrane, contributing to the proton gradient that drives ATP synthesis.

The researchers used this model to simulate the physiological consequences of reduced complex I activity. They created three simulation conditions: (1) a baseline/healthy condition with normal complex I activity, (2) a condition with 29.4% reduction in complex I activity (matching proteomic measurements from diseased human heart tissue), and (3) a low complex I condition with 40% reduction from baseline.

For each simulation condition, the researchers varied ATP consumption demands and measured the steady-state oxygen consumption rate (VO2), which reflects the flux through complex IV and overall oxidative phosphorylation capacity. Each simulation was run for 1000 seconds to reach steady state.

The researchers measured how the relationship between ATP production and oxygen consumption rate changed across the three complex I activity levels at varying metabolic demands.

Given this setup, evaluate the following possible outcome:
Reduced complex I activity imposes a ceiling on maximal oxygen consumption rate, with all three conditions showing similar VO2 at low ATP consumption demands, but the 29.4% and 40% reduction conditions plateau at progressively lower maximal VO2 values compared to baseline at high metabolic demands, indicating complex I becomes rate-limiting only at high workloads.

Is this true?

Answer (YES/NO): NO